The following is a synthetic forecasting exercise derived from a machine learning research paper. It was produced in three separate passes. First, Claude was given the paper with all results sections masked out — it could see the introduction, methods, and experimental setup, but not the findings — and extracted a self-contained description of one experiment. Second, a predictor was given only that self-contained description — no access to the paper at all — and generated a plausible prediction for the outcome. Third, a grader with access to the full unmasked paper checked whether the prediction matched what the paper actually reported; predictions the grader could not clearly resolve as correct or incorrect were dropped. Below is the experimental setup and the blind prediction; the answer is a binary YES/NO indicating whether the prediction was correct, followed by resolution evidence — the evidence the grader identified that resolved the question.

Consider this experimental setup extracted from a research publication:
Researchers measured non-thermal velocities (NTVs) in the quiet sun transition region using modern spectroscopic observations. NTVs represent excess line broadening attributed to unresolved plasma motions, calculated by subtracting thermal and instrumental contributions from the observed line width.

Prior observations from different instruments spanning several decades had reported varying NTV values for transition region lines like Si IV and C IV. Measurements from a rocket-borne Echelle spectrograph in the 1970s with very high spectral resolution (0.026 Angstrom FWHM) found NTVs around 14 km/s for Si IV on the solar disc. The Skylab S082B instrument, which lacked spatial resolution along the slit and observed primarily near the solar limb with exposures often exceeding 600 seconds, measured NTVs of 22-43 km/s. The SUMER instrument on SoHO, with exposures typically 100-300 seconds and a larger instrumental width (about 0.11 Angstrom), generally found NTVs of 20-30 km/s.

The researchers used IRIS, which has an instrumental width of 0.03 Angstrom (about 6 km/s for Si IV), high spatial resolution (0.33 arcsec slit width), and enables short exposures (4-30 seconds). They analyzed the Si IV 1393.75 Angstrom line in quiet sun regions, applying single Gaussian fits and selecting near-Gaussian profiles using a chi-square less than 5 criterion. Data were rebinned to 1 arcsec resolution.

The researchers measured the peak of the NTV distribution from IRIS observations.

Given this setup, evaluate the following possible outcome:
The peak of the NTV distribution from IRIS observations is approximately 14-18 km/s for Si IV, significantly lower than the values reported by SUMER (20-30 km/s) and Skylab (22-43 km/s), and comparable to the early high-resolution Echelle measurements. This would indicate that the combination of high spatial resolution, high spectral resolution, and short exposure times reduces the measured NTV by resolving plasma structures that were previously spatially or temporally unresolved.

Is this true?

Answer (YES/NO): NO